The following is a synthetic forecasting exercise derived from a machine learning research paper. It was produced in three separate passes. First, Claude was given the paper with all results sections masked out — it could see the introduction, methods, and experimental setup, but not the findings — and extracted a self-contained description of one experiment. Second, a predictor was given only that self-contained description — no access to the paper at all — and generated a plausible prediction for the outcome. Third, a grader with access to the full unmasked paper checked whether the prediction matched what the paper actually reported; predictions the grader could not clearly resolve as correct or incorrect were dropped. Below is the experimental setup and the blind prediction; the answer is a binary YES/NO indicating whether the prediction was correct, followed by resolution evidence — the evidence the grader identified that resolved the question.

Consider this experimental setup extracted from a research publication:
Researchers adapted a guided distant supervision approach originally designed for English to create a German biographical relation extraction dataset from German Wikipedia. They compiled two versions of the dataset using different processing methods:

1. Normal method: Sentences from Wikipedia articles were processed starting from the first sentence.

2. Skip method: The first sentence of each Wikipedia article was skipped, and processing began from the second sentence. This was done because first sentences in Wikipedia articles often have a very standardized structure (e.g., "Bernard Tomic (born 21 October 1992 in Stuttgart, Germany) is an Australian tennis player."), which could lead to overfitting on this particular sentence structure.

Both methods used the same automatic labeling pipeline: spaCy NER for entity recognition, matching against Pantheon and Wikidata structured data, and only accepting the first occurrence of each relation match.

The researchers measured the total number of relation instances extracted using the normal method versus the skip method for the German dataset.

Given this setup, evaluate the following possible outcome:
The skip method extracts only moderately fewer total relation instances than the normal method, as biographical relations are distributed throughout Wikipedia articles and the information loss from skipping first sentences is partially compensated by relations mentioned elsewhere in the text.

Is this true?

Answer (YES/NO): NO